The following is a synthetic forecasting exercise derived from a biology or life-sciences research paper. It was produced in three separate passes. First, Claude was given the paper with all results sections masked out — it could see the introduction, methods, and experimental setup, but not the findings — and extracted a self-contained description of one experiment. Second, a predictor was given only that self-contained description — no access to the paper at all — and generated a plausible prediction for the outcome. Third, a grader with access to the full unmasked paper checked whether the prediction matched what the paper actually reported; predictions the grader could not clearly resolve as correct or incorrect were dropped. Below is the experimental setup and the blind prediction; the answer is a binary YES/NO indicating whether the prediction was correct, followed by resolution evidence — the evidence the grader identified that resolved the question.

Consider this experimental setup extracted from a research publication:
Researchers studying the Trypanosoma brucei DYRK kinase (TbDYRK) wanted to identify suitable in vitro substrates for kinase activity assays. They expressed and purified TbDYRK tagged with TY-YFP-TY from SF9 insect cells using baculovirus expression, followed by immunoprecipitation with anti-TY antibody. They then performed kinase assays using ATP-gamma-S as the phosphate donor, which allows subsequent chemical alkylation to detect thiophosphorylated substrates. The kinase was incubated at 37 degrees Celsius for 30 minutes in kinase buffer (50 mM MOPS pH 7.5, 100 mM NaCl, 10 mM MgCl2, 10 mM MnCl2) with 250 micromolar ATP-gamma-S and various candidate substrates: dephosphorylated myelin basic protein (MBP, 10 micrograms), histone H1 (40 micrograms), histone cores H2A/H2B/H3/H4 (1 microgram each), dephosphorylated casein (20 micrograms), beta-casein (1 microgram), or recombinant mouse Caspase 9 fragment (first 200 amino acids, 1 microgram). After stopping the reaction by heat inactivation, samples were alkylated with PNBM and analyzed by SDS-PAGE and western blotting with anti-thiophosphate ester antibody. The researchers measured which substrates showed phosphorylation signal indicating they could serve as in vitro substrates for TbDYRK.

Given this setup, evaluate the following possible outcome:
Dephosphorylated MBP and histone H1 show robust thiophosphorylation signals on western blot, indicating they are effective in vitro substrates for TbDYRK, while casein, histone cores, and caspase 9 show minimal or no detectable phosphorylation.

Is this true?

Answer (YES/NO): NO